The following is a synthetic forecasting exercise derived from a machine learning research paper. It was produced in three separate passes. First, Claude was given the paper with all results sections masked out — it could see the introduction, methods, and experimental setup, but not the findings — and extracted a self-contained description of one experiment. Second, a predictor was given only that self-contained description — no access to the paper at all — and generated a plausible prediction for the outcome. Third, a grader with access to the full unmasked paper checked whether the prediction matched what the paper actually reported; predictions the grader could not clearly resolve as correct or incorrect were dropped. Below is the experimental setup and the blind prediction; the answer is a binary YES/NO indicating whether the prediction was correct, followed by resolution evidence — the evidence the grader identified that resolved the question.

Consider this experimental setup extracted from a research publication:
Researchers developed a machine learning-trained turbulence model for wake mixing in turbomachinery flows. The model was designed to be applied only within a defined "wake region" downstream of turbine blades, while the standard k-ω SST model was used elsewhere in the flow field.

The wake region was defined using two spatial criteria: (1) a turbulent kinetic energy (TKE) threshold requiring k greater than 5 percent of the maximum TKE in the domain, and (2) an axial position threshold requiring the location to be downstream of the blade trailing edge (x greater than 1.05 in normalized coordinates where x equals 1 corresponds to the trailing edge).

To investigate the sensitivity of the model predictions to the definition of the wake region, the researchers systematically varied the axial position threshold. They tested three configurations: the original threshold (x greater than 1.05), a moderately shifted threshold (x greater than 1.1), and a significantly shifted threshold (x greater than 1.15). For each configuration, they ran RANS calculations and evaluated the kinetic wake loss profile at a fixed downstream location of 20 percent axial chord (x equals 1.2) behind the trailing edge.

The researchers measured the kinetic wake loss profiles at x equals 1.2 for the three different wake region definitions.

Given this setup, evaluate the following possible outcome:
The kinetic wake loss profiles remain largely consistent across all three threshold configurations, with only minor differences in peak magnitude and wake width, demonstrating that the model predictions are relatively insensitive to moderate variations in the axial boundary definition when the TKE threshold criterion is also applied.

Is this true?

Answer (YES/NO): NO